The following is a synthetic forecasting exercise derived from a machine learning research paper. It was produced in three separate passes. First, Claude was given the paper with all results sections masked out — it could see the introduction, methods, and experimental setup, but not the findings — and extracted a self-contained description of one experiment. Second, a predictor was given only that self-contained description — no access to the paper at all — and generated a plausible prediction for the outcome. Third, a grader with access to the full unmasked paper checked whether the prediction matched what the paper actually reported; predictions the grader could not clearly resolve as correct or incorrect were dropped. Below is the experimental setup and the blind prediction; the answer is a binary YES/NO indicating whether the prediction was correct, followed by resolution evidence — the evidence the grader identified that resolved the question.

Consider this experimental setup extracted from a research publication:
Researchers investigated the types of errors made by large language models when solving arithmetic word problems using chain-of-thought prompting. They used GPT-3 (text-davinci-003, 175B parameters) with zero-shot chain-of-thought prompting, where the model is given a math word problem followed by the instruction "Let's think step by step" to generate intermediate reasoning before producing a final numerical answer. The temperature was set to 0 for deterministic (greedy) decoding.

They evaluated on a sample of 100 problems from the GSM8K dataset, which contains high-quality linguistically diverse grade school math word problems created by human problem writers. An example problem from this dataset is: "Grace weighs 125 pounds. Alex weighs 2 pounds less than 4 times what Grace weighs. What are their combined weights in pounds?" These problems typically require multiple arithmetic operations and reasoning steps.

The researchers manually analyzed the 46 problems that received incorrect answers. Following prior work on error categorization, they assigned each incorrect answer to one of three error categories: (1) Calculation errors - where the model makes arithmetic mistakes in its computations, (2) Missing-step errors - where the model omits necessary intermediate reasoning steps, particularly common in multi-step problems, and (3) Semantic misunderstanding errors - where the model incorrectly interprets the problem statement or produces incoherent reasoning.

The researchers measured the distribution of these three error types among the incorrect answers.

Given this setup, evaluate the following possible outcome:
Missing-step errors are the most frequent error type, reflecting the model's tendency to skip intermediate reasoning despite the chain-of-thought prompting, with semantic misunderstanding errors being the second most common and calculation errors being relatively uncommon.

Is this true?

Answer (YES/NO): NO